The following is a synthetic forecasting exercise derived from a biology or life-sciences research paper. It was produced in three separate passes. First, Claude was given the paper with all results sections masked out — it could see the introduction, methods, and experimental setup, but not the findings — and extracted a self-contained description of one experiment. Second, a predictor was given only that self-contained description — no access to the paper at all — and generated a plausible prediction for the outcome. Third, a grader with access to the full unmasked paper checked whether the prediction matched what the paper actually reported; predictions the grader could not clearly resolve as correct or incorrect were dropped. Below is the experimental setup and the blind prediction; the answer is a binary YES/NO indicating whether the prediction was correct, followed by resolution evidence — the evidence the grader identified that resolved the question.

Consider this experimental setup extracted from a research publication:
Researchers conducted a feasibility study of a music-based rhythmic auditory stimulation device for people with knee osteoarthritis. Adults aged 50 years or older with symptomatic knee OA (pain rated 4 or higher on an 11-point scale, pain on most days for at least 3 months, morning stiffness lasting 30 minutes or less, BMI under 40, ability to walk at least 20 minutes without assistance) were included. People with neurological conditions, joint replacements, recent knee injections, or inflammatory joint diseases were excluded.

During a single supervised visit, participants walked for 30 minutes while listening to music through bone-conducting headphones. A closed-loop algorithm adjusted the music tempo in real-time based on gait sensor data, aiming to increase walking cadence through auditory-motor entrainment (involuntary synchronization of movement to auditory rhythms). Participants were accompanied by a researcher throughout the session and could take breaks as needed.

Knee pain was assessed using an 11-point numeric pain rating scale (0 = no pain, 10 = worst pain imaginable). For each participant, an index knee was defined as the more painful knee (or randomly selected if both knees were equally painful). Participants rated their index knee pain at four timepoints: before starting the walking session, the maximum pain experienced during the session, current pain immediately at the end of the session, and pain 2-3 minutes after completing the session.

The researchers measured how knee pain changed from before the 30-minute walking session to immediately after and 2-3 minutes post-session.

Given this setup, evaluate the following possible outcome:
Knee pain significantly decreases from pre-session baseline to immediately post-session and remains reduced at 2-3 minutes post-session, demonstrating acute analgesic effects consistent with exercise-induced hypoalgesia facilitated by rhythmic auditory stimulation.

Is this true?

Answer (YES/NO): NO